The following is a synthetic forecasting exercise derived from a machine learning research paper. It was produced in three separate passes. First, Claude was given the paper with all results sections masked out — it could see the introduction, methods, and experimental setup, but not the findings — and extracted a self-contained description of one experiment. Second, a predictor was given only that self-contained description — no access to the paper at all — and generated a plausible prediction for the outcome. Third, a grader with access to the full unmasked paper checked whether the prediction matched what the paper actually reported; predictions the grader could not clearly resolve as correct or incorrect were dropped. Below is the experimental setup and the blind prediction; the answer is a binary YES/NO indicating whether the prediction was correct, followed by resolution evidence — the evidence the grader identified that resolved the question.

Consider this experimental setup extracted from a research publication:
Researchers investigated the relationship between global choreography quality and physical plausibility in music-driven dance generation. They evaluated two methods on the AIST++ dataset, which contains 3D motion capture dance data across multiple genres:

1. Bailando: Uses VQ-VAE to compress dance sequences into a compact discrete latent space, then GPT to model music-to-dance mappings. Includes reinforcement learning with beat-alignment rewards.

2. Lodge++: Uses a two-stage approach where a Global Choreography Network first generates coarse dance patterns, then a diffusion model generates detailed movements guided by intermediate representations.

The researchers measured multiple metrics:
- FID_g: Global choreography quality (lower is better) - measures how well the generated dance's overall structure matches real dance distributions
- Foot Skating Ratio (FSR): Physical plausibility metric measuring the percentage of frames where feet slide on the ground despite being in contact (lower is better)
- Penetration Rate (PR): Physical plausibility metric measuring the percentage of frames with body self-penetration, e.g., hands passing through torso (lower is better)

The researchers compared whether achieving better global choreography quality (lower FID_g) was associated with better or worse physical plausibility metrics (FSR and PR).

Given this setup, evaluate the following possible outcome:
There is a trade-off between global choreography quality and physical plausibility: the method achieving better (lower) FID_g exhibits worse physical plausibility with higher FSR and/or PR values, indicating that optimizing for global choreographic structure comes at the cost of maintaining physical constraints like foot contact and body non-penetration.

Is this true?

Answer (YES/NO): YES